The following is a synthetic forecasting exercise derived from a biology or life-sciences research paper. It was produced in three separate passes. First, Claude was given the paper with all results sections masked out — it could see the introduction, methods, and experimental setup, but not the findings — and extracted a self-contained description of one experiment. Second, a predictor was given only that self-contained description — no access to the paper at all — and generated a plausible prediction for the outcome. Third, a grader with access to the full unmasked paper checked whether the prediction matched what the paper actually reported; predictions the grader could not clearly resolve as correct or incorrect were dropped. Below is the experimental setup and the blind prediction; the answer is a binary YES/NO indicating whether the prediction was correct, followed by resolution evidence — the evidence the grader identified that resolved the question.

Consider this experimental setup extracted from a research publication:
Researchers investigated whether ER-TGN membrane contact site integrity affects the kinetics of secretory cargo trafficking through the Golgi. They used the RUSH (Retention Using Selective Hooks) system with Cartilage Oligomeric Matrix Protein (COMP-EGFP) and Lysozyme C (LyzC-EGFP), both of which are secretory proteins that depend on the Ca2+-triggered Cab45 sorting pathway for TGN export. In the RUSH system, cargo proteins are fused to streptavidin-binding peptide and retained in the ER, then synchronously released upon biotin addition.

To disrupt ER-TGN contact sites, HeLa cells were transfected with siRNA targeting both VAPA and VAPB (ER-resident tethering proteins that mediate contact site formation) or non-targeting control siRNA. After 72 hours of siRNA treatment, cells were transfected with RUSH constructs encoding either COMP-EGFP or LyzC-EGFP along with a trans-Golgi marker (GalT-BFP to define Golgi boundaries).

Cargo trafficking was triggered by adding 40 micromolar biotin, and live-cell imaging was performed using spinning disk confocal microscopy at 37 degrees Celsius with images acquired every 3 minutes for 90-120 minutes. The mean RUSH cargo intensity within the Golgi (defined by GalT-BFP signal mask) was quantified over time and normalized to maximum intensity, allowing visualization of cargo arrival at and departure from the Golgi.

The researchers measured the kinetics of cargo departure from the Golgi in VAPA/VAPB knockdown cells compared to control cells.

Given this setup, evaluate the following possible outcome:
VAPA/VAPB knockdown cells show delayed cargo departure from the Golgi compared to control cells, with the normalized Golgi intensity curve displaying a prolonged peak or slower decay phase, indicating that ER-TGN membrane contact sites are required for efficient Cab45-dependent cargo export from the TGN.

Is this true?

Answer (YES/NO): YES